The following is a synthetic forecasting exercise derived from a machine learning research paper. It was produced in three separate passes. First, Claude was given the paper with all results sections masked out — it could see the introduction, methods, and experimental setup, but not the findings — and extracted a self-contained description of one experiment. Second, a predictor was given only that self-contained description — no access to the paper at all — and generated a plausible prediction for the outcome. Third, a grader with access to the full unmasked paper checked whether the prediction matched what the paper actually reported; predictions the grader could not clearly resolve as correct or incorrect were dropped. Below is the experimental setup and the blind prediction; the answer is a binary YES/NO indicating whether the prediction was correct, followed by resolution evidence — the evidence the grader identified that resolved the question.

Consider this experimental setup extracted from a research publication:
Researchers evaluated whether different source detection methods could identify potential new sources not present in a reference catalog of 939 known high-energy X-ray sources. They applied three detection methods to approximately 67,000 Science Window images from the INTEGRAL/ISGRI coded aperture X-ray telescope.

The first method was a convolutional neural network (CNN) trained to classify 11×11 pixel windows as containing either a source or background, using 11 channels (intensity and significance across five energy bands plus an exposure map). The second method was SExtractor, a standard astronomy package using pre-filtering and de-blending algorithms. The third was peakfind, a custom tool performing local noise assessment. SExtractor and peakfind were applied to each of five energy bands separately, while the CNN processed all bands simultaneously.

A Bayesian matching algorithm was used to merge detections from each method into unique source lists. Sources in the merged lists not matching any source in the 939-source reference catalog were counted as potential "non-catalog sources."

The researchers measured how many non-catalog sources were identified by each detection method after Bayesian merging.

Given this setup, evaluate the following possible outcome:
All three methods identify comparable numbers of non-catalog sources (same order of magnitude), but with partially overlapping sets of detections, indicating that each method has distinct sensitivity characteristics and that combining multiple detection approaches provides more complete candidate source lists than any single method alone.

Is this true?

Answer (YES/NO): NO